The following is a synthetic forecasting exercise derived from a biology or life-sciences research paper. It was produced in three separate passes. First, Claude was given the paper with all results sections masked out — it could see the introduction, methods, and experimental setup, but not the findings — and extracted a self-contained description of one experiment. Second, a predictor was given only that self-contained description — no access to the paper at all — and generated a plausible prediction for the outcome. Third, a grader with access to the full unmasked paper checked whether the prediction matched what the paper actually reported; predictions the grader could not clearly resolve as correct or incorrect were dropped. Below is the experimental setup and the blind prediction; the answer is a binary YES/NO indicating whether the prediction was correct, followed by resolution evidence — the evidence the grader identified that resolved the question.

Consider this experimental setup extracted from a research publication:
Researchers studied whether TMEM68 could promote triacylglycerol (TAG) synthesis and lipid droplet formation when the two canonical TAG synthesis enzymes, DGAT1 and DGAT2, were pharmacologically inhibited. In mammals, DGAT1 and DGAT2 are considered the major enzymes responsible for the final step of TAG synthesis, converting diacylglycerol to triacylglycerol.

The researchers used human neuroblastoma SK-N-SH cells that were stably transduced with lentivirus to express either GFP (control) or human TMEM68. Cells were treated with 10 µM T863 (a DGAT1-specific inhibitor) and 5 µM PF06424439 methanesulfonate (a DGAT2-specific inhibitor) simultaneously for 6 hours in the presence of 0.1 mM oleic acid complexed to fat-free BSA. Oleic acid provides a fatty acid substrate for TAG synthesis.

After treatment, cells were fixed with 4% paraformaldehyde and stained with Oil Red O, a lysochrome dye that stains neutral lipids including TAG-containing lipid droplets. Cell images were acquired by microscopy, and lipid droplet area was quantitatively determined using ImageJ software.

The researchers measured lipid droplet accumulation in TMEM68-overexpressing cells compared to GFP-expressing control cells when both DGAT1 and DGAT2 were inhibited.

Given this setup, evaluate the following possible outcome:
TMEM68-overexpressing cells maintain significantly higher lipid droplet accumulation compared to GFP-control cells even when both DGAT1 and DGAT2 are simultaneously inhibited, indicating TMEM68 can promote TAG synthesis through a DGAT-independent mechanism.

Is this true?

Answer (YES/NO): YES